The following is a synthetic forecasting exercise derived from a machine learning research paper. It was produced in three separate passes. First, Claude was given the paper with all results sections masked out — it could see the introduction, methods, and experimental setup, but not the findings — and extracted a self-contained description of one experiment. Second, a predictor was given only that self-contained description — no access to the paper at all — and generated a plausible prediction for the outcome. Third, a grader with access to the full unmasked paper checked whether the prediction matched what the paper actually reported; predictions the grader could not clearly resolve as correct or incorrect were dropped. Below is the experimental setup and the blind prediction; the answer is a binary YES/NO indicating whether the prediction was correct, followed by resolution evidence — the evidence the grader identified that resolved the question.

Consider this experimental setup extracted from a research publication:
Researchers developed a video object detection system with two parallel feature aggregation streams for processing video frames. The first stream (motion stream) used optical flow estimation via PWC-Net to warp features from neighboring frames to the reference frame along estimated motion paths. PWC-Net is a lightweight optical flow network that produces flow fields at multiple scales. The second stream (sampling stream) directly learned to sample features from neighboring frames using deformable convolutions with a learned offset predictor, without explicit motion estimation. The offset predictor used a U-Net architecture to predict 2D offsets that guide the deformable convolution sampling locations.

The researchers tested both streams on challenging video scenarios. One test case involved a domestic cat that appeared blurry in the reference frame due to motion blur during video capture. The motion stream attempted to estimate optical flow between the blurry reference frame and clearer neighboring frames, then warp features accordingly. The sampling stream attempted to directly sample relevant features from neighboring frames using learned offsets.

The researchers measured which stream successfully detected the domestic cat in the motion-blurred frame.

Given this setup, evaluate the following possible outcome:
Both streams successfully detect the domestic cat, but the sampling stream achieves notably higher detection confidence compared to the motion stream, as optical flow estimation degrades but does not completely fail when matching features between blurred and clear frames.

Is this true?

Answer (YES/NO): NO